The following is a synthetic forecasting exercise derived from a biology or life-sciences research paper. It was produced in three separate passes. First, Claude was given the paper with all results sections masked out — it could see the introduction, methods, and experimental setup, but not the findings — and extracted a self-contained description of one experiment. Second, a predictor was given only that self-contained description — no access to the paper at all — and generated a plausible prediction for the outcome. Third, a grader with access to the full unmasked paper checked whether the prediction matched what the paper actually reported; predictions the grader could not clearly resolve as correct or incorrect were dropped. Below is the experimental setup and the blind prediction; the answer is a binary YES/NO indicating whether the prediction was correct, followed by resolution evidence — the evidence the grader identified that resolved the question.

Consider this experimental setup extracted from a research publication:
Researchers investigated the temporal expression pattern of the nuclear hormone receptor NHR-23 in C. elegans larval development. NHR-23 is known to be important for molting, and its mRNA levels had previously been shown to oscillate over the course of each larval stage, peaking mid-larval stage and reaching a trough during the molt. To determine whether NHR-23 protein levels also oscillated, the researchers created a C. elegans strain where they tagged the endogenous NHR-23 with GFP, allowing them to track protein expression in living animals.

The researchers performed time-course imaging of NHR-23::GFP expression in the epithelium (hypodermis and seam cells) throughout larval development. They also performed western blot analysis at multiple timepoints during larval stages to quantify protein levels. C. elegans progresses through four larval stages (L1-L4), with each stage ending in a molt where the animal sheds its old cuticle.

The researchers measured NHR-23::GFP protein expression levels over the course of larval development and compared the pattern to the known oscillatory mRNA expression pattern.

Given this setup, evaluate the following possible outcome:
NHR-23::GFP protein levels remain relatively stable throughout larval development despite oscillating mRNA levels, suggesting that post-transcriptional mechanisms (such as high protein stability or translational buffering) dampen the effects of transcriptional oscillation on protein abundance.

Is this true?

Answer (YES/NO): NO